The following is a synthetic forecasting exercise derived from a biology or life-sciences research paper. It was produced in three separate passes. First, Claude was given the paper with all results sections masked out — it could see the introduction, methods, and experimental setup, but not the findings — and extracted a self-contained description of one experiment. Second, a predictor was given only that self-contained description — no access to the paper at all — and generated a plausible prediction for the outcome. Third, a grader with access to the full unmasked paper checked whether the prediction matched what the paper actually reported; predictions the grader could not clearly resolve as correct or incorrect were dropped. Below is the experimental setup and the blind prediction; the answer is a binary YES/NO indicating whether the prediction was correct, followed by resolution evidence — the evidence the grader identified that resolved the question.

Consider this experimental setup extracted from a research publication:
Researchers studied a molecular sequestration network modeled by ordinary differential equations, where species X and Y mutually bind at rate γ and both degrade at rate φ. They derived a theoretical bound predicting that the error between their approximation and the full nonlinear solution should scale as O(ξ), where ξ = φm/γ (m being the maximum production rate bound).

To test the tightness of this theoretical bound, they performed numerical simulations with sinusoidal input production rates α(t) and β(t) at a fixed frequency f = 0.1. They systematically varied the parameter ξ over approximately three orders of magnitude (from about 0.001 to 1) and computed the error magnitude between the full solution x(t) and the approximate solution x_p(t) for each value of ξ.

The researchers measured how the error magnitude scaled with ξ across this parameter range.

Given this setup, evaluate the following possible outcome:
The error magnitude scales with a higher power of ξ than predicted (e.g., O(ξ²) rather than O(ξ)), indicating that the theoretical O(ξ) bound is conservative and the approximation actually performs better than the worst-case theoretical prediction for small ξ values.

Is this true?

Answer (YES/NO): NO